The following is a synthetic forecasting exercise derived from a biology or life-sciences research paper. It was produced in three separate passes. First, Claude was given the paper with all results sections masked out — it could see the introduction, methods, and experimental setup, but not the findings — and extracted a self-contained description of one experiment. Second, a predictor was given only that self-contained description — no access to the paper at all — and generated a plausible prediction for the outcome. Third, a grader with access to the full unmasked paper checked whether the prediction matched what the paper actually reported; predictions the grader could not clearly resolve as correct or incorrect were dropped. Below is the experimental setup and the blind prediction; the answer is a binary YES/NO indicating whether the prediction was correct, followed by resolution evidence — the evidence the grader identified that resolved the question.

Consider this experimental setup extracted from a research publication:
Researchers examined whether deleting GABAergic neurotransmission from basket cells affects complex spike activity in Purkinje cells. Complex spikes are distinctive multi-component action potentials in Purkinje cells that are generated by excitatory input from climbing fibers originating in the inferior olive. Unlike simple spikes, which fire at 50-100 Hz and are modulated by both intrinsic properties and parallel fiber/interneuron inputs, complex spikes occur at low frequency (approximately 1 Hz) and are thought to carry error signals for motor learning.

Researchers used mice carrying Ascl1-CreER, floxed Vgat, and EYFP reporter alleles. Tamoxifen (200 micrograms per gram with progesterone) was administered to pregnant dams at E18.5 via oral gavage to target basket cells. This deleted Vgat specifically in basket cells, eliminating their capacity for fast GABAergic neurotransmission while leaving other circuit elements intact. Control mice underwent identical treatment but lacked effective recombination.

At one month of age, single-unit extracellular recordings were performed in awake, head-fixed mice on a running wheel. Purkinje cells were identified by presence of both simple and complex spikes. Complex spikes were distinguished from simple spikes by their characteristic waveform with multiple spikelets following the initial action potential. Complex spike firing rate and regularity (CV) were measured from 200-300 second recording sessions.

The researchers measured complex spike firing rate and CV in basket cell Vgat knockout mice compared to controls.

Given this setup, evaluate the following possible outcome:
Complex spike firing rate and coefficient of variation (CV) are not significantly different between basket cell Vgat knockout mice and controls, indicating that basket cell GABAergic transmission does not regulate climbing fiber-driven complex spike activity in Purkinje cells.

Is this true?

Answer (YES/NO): NO